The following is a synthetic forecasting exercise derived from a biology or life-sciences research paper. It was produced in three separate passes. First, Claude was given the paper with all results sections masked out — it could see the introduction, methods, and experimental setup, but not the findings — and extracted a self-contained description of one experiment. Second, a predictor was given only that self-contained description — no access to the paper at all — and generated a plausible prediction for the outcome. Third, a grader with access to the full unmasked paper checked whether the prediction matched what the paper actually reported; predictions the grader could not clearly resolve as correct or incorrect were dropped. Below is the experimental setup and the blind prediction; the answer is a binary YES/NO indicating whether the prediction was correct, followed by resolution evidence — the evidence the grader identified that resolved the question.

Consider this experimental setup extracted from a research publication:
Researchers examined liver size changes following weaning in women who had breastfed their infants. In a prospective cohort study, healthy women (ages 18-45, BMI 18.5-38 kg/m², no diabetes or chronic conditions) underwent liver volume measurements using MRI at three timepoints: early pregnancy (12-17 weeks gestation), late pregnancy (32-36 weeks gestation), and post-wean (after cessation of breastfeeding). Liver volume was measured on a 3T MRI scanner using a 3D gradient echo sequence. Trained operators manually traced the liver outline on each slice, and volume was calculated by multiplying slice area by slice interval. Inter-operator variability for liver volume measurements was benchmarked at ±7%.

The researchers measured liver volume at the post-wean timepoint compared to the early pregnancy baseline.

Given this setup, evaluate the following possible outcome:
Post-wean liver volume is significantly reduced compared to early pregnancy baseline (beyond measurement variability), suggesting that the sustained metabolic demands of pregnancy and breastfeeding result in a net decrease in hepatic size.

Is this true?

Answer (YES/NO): NO